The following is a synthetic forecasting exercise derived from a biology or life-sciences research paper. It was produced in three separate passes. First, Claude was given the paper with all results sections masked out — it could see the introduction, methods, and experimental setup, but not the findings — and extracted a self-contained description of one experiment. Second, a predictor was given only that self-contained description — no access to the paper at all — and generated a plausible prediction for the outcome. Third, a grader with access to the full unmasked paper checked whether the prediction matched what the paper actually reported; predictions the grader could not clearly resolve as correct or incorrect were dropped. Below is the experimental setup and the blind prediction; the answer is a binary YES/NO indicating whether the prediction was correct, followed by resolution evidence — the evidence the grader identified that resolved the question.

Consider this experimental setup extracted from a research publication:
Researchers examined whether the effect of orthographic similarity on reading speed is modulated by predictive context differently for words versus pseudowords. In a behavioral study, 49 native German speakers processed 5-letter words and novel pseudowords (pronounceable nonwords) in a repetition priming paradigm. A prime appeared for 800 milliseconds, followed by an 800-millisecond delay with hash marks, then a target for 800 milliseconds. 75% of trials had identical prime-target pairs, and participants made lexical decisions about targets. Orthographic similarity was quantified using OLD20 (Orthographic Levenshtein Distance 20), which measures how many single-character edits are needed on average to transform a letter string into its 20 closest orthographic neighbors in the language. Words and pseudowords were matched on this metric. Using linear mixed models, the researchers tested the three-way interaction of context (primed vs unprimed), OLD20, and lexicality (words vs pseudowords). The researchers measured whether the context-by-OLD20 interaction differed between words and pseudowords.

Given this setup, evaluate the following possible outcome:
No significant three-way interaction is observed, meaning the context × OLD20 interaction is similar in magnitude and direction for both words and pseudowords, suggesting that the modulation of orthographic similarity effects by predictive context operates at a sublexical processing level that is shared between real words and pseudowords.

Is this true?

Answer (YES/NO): NO